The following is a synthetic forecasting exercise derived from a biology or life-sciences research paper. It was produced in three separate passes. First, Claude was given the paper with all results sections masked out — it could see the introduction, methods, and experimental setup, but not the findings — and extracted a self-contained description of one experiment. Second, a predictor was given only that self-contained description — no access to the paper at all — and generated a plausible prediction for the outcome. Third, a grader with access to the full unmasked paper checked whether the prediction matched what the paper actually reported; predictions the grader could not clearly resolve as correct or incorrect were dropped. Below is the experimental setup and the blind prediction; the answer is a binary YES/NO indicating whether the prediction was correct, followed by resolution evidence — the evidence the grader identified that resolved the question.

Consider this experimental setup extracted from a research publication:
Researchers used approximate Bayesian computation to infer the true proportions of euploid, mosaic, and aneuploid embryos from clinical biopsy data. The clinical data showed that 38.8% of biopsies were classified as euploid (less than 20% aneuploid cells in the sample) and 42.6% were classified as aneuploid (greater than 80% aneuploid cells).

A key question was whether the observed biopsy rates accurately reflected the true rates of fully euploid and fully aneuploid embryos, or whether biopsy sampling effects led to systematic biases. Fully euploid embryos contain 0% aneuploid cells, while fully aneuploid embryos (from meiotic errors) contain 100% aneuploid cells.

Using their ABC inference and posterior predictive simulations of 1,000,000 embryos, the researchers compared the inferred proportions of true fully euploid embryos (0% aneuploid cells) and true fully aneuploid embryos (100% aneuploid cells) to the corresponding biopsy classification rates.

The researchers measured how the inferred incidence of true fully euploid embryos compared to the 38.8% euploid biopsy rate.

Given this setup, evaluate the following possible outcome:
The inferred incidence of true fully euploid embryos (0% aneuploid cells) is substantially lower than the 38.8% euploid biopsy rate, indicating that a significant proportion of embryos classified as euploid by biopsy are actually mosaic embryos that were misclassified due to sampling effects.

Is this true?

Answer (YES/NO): YES